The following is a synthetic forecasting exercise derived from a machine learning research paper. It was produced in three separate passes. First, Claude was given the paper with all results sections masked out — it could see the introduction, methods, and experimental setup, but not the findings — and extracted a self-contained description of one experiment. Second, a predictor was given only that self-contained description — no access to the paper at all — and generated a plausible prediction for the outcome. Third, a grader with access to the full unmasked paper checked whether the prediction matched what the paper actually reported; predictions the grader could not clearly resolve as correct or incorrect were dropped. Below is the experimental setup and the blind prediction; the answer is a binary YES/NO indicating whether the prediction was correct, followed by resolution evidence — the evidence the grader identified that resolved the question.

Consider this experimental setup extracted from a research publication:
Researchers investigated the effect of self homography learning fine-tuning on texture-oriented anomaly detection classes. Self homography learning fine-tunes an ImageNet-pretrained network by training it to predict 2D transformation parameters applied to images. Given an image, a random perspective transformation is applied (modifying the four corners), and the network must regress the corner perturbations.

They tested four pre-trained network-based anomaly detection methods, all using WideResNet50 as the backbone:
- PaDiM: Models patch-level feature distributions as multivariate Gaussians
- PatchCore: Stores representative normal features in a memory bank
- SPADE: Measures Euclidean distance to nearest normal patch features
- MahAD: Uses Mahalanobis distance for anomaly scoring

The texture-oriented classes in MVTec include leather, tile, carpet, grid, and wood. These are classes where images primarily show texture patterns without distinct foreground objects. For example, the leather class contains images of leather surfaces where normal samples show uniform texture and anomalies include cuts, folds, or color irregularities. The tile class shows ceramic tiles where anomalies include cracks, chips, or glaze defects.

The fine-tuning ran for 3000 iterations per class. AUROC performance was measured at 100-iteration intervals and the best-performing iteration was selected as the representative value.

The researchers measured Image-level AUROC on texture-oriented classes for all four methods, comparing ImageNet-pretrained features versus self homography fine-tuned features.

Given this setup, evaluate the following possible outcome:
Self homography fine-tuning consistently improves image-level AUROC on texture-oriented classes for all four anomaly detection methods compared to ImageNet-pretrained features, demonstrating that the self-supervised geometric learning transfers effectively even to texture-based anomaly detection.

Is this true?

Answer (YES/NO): NO